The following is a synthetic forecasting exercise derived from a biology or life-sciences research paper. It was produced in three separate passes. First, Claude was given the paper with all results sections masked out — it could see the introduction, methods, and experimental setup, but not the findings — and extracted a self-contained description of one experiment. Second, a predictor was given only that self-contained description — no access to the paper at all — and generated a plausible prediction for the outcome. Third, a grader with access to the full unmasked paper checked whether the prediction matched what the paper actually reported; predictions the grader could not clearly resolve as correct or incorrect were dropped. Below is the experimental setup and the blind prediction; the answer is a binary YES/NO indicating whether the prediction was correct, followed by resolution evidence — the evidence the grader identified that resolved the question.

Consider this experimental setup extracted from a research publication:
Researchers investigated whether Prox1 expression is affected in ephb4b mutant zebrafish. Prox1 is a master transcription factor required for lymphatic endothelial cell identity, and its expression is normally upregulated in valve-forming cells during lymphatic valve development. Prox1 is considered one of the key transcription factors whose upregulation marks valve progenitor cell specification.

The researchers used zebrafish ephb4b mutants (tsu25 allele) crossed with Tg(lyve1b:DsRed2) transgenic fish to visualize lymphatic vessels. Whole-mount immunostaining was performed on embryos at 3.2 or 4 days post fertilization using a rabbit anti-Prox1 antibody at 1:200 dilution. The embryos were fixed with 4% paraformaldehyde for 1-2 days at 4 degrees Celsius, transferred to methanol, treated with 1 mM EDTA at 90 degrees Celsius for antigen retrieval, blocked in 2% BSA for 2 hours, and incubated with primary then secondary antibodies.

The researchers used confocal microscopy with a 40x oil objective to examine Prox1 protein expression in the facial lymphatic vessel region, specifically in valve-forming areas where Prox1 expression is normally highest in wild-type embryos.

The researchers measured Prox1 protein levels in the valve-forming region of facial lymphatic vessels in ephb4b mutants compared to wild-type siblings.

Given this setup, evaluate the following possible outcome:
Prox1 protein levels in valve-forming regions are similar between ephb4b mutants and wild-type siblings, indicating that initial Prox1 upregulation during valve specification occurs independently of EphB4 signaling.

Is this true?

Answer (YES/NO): NO